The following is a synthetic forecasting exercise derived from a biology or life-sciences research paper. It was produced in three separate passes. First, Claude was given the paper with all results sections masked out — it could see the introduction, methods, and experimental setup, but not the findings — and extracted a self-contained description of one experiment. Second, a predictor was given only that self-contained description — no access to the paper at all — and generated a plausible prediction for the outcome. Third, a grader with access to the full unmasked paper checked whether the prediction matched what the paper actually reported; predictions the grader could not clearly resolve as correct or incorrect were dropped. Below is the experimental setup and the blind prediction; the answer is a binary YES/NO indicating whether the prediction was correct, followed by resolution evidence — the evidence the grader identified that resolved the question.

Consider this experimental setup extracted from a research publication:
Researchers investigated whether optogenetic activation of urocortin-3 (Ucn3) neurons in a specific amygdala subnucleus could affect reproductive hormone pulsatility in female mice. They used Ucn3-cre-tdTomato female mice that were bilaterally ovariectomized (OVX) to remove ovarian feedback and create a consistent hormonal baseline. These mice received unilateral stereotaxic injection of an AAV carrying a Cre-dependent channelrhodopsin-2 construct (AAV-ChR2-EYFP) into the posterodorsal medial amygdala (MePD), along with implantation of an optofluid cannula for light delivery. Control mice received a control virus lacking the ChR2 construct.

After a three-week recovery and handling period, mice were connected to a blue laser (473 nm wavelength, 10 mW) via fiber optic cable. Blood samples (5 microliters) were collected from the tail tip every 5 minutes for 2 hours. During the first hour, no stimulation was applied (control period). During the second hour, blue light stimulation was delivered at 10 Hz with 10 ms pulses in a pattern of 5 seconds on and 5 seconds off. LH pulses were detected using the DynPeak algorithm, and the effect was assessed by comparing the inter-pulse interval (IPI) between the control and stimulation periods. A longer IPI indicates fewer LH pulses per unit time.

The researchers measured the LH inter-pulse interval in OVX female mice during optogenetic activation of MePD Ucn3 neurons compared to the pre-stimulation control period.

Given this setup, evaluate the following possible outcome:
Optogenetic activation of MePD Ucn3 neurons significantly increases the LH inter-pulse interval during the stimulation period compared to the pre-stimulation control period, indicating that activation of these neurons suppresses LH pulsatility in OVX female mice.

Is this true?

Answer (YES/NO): YES